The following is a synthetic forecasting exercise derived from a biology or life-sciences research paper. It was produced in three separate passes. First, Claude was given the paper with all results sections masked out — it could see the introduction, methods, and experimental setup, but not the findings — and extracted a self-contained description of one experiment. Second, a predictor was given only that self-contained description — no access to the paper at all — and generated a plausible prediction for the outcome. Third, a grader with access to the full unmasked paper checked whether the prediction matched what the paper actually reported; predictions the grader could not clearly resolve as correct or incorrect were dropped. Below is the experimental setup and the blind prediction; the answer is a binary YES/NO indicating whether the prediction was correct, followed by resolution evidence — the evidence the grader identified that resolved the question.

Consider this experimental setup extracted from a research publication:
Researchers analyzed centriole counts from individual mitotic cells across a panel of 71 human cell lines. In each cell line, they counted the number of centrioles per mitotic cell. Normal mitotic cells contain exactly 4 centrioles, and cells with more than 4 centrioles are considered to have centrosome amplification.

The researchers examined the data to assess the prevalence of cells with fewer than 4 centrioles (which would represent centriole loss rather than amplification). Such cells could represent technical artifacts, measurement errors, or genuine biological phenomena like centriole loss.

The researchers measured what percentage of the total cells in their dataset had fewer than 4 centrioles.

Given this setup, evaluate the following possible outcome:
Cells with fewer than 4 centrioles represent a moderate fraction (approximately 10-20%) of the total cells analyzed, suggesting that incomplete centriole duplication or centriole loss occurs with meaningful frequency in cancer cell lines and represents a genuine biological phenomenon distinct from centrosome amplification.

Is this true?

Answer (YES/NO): NO